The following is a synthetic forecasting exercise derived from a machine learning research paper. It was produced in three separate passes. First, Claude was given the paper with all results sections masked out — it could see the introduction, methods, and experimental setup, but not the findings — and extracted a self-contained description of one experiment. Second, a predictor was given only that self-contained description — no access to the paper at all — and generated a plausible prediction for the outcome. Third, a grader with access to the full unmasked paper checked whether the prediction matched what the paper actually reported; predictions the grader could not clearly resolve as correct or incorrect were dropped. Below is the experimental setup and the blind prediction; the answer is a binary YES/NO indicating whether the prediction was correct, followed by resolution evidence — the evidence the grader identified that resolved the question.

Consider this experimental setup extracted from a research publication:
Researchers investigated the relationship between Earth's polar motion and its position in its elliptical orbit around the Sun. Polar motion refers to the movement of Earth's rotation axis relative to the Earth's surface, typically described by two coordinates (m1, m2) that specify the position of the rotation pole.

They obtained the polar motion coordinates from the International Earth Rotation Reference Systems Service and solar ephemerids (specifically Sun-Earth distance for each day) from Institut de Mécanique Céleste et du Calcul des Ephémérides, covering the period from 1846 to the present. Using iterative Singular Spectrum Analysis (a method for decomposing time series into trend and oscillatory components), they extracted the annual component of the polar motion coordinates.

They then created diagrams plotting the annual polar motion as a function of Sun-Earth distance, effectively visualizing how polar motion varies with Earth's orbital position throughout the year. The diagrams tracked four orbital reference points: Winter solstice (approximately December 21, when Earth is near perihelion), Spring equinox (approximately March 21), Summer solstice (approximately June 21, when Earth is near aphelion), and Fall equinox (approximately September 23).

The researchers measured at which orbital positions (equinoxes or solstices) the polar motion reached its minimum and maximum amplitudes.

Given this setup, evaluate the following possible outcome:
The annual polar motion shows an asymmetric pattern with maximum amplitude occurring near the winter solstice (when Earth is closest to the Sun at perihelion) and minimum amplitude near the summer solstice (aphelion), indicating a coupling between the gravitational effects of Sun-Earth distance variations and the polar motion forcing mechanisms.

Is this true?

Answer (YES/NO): NO